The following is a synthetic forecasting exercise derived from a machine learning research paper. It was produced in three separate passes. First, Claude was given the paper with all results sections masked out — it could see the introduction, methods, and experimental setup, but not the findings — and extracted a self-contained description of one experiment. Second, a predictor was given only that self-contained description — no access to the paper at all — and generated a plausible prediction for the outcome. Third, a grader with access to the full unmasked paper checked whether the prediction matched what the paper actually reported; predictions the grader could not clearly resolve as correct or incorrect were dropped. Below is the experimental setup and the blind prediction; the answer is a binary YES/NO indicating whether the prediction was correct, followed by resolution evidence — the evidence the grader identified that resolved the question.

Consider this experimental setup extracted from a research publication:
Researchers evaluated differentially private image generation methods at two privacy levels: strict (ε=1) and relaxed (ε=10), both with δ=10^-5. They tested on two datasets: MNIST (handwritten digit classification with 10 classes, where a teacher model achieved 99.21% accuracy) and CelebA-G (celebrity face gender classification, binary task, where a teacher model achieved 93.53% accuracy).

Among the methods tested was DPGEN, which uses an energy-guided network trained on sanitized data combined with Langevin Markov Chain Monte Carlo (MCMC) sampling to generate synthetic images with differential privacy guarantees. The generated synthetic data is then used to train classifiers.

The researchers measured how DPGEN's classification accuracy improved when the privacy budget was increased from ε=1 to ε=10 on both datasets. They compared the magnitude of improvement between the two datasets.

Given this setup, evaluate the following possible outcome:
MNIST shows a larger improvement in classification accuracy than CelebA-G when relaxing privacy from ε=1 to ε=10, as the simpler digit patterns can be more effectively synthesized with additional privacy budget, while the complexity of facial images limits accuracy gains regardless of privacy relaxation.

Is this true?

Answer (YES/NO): NO